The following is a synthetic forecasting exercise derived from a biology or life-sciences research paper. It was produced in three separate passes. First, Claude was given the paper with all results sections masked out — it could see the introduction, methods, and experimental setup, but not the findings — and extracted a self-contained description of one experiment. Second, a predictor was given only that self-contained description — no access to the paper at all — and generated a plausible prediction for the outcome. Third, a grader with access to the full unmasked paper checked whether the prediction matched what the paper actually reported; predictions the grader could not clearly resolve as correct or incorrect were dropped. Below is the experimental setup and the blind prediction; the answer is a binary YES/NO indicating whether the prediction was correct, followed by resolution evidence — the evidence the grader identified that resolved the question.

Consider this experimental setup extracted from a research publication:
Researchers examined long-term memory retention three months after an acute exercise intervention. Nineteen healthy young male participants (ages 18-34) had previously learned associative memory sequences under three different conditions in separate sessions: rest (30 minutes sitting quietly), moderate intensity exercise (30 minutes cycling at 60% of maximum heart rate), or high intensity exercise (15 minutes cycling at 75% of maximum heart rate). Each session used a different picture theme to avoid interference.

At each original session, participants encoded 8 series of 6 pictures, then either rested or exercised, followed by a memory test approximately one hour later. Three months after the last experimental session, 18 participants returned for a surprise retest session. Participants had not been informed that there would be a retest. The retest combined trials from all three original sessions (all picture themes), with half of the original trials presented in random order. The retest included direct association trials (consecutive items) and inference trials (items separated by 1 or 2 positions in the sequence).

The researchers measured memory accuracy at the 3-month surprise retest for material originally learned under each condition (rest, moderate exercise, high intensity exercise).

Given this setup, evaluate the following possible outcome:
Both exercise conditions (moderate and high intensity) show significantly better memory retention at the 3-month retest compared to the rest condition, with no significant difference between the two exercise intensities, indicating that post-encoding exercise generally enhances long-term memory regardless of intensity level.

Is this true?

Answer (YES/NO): NO